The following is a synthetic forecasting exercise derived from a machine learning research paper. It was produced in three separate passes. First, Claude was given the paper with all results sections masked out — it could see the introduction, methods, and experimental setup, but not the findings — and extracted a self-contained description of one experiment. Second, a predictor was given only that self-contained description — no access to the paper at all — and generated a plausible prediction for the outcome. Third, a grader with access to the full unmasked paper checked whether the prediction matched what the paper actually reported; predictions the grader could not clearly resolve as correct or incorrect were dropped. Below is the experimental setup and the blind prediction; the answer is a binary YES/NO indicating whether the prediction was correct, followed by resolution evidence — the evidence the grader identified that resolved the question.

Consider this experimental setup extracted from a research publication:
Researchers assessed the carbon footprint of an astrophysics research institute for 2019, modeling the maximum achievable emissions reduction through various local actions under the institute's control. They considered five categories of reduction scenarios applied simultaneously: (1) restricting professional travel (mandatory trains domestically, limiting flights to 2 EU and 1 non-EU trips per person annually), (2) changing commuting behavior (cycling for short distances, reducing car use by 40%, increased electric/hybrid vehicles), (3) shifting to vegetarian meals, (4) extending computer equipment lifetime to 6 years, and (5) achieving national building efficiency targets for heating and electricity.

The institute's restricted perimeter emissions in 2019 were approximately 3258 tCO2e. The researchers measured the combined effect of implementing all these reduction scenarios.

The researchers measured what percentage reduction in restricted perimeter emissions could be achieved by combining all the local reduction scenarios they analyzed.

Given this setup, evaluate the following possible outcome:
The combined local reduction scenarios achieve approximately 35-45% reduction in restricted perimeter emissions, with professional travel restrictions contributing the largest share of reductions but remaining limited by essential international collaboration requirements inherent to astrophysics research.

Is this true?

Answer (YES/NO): NO